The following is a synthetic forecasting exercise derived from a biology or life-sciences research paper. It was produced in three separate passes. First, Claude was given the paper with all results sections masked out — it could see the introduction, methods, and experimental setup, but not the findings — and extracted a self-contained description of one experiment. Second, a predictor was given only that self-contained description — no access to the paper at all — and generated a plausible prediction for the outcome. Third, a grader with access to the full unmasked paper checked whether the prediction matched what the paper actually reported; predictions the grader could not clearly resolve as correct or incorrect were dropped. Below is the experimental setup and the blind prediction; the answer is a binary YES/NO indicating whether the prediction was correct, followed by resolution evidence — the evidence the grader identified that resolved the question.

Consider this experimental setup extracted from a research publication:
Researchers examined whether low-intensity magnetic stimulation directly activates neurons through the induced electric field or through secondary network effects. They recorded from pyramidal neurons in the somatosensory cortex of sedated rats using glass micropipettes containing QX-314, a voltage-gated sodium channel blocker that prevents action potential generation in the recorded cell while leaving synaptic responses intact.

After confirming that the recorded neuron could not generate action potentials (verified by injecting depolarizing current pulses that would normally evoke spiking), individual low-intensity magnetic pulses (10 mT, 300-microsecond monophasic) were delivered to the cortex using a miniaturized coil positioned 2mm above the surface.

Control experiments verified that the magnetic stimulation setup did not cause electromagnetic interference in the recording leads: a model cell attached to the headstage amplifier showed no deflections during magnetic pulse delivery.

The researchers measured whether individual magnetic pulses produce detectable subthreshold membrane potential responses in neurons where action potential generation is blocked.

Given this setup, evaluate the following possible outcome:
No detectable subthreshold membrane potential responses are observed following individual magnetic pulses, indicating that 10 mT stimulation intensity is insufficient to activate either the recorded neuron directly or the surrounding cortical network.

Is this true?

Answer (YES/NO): NO